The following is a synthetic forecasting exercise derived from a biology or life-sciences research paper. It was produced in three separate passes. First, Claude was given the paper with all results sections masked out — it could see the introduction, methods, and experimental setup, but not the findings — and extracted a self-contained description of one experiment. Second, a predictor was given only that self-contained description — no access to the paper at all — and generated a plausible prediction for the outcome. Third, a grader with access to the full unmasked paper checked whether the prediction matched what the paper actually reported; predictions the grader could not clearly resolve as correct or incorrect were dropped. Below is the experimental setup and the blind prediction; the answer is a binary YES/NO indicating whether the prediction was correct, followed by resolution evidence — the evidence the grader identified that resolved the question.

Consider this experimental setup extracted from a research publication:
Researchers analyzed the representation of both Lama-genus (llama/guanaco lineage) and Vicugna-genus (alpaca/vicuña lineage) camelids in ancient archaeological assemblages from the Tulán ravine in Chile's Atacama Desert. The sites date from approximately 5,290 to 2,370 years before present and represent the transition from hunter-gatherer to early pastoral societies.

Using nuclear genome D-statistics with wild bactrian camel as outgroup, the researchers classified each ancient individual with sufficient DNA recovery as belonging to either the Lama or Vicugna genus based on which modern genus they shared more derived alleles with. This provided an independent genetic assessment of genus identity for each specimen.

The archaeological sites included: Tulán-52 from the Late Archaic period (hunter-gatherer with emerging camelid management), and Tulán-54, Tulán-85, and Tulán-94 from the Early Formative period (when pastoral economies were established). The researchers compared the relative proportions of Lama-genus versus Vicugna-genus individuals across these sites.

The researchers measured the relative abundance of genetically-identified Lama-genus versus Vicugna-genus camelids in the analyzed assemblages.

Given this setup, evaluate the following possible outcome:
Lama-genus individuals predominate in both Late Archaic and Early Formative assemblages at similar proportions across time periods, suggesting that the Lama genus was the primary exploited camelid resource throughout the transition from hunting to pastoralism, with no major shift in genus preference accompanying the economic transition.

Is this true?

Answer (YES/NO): NO